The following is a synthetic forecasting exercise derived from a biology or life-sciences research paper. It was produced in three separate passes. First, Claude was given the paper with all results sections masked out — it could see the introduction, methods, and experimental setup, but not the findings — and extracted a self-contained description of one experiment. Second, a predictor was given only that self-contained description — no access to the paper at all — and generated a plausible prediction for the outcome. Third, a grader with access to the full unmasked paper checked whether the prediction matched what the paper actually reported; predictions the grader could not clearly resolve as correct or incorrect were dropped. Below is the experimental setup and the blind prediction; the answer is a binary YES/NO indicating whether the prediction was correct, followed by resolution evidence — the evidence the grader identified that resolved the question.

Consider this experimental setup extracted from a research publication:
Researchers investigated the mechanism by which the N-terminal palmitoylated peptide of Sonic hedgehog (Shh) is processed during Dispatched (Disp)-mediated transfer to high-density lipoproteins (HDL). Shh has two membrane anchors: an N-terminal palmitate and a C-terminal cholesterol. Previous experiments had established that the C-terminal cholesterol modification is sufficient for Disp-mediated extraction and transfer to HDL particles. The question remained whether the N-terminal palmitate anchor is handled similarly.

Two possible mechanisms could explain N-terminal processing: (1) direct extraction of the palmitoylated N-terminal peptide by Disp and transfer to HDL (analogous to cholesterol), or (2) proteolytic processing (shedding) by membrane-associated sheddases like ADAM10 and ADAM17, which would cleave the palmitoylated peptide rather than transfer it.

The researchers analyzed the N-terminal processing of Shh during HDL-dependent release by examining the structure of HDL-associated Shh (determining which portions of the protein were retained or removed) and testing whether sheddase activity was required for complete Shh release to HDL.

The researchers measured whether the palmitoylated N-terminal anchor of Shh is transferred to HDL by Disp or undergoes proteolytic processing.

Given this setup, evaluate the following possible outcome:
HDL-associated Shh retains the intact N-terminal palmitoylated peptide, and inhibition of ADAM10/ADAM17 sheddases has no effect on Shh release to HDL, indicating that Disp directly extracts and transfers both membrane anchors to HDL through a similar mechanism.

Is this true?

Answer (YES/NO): NO